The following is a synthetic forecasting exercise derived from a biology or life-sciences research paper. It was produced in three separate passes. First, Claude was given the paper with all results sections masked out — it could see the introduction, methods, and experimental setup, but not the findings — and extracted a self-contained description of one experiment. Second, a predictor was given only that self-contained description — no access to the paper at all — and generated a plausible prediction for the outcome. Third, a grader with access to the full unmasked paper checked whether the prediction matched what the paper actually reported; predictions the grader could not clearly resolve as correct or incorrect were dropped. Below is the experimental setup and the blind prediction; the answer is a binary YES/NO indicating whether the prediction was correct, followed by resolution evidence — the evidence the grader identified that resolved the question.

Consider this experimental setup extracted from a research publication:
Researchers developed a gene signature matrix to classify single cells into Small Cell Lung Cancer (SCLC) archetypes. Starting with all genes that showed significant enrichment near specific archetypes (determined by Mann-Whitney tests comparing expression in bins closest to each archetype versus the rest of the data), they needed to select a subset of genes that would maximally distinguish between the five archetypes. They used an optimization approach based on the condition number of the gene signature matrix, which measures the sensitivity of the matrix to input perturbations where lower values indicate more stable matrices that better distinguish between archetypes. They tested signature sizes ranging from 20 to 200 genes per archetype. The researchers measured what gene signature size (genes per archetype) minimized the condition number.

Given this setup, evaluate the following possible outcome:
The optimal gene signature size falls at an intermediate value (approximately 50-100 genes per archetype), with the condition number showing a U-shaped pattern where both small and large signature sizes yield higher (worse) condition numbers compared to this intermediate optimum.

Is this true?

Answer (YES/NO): NO